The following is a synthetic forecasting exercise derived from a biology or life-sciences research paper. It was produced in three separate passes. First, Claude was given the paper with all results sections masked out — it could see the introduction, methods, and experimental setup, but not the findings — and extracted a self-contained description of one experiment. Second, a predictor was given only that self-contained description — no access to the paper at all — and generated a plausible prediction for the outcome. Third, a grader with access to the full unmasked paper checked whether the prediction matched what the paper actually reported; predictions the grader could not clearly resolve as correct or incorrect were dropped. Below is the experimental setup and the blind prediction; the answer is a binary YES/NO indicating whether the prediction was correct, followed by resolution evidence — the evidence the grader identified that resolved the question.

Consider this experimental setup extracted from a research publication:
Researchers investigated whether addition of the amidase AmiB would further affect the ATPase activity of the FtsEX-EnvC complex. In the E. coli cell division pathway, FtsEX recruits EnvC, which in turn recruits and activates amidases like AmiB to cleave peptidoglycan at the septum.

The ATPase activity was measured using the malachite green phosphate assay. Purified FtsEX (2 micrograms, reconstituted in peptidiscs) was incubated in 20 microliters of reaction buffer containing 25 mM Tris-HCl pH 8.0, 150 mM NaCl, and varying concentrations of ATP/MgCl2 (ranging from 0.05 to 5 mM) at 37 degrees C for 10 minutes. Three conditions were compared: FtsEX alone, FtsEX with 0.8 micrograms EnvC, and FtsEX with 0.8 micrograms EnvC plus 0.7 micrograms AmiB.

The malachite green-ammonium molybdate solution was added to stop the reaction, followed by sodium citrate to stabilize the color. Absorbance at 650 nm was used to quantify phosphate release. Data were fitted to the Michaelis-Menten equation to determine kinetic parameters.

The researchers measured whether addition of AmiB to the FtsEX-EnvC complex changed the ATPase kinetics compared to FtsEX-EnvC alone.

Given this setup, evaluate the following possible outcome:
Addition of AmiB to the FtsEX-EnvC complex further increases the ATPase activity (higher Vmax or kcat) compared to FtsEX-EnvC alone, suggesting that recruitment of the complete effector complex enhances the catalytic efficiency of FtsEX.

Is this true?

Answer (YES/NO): NO